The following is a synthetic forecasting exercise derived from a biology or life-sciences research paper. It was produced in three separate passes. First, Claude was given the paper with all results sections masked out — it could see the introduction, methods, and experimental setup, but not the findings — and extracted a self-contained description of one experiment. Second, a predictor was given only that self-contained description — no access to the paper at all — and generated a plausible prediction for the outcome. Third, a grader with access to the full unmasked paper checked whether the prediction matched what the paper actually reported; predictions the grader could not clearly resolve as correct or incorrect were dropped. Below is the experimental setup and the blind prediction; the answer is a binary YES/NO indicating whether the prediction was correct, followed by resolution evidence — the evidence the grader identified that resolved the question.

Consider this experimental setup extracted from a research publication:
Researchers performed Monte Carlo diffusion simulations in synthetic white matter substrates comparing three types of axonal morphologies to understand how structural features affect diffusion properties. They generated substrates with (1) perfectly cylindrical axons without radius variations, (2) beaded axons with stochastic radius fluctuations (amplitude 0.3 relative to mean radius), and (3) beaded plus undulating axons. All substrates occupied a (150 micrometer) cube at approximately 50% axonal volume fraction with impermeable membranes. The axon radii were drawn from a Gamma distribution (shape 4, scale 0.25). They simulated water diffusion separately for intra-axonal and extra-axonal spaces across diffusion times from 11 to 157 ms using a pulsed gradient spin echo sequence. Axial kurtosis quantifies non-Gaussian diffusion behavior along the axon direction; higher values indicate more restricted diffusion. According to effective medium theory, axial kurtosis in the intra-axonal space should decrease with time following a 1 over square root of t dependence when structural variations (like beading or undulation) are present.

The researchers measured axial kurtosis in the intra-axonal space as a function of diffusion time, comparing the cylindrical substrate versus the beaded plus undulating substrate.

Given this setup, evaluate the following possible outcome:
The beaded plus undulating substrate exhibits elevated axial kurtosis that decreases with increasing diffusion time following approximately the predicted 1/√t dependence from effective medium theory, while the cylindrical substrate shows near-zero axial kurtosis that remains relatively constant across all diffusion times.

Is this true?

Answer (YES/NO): YES